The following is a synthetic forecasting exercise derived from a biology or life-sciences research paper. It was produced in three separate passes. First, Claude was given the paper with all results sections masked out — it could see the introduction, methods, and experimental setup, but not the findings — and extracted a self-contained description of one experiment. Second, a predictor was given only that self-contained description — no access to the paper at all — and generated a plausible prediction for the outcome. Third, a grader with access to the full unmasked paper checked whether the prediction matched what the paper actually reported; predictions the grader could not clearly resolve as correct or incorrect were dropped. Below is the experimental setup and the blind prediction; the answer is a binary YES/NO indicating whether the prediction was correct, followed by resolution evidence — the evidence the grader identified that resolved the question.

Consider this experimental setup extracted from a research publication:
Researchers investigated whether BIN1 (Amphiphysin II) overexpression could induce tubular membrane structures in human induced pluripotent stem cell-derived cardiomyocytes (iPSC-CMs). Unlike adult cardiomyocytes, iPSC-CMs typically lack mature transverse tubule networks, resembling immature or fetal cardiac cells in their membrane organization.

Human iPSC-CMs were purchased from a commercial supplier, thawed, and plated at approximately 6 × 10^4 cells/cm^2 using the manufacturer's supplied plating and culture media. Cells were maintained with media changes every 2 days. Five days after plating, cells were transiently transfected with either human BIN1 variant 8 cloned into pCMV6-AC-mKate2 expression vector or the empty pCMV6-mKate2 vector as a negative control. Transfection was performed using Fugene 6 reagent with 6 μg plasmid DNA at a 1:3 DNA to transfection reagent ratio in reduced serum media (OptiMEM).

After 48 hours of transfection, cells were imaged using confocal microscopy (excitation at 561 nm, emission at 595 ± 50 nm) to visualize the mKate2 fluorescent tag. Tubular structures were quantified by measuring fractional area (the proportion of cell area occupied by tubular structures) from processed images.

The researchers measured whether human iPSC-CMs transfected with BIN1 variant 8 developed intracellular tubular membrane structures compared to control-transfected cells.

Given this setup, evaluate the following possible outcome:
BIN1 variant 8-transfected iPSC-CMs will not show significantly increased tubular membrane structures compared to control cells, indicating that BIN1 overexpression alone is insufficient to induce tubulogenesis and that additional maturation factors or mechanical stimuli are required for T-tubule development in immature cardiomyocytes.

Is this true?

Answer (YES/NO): NO